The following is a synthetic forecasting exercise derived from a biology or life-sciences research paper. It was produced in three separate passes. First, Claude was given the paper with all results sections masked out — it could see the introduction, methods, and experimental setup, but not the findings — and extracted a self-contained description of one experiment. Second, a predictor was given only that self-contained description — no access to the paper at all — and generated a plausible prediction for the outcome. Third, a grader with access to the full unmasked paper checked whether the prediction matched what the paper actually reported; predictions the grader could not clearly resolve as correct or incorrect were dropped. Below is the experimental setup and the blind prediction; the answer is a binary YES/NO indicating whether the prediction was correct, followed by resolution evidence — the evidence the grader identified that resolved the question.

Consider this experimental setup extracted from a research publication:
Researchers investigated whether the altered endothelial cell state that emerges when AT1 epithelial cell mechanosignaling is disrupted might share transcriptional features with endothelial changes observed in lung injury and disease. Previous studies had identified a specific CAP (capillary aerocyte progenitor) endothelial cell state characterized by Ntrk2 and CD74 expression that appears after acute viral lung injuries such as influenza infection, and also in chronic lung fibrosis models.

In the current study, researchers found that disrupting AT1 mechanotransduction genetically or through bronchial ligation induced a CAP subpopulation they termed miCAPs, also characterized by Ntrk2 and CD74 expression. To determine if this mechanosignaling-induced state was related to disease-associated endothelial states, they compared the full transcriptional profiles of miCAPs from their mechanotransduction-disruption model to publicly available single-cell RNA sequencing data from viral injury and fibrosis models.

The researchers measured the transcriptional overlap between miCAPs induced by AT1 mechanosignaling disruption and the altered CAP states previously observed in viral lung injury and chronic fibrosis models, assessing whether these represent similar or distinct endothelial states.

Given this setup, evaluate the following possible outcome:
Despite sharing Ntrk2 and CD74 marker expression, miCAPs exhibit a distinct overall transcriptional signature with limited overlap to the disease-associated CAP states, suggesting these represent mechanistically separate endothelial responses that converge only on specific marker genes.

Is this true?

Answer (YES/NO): NO